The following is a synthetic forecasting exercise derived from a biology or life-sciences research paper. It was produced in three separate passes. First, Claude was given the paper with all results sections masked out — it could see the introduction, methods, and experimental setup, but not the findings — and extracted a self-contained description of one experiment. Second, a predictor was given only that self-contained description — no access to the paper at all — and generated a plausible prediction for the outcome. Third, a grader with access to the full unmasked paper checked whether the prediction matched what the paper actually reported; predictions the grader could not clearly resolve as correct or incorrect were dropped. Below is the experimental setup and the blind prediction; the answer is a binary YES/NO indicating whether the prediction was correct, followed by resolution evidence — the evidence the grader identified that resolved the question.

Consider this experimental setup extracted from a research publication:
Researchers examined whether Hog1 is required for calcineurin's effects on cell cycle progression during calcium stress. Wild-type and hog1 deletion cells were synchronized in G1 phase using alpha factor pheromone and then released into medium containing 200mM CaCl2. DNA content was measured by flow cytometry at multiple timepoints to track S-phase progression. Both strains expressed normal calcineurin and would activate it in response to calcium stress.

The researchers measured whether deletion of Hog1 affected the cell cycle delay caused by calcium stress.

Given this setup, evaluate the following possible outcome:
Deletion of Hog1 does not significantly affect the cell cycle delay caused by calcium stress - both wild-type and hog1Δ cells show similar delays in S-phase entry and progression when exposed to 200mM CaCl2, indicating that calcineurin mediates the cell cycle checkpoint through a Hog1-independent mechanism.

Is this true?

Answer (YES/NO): NO